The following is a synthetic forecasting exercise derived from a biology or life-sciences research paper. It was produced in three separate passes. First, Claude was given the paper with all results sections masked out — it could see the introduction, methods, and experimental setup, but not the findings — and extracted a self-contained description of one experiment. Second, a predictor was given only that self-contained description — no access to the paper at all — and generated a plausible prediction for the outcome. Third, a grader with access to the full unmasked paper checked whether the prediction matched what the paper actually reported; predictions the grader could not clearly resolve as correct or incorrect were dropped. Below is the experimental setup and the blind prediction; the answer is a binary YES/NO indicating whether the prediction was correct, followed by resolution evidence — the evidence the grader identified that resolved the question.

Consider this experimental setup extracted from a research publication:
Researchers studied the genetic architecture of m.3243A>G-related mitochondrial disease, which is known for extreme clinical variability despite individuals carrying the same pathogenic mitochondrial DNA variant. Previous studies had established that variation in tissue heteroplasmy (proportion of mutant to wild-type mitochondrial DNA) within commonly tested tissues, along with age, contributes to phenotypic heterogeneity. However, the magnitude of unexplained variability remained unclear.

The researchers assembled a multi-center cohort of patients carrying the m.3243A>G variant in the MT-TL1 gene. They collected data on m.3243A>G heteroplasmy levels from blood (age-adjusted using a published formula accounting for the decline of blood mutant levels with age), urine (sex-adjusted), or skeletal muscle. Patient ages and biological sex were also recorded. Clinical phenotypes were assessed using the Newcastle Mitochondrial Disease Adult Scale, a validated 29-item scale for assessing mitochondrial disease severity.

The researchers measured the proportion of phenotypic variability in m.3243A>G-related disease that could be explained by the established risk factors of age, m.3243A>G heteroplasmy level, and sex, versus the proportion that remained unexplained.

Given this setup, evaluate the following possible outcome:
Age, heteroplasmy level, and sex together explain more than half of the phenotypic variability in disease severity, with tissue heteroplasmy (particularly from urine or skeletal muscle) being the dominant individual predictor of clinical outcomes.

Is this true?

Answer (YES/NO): NO